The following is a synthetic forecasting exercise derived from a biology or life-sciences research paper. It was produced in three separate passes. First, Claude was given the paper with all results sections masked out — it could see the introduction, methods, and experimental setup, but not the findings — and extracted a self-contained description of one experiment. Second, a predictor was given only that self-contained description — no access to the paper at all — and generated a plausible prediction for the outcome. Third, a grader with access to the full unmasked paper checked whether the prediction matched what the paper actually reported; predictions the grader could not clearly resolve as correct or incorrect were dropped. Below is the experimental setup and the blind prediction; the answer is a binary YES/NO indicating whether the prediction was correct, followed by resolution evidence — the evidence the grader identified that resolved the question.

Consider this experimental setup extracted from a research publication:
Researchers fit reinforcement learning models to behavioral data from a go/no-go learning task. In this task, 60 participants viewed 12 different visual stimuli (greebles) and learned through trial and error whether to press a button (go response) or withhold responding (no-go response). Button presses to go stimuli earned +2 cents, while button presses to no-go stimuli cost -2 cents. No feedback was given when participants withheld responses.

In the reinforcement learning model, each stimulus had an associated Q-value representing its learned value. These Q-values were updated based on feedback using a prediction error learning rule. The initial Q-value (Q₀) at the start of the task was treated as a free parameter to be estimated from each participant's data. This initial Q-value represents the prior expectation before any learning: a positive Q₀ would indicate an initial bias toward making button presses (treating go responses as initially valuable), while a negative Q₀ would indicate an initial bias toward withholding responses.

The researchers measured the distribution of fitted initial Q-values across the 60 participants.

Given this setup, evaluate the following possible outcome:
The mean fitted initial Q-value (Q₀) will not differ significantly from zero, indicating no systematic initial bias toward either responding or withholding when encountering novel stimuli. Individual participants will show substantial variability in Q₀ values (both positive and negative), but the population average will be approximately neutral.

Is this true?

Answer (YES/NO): NO